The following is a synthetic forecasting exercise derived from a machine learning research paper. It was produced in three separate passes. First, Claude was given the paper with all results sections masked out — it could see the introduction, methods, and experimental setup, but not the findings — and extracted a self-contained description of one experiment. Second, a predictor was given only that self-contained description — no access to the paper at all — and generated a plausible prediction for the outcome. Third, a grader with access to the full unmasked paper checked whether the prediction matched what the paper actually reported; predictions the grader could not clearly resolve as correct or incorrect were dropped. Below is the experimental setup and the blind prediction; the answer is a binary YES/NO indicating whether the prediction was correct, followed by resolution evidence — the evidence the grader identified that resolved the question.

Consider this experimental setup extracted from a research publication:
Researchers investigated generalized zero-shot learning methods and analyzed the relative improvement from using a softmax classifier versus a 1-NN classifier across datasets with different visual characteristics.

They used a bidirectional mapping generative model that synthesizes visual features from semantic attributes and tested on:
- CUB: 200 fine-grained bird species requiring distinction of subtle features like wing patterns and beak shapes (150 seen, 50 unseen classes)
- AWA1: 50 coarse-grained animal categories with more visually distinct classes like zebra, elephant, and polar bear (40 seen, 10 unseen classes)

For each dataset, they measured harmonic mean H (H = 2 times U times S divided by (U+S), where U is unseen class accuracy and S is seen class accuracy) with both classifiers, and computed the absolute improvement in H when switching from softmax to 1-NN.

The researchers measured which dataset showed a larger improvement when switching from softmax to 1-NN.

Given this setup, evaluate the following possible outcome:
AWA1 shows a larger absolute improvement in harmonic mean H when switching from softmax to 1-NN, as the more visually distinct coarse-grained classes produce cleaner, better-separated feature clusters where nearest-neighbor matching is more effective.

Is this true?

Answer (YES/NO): NO